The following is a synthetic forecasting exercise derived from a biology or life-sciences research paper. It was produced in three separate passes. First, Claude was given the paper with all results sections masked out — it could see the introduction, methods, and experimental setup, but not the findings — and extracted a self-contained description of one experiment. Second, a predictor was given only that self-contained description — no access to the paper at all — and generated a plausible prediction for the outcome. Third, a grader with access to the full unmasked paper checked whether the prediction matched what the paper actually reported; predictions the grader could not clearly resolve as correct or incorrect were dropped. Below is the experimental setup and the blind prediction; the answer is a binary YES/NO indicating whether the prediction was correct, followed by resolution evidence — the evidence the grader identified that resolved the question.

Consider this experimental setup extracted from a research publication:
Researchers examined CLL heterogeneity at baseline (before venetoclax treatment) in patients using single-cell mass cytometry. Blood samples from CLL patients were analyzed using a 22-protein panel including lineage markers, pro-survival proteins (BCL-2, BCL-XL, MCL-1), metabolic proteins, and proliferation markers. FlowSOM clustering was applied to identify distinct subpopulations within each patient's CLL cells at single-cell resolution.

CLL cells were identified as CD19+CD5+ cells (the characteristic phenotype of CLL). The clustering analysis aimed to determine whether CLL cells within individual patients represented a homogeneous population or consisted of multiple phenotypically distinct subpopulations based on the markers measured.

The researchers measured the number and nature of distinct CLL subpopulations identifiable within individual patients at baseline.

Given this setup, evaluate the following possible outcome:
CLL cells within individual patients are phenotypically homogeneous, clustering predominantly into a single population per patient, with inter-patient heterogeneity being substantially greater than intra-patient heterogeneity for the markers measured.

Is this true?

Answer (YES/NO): NO